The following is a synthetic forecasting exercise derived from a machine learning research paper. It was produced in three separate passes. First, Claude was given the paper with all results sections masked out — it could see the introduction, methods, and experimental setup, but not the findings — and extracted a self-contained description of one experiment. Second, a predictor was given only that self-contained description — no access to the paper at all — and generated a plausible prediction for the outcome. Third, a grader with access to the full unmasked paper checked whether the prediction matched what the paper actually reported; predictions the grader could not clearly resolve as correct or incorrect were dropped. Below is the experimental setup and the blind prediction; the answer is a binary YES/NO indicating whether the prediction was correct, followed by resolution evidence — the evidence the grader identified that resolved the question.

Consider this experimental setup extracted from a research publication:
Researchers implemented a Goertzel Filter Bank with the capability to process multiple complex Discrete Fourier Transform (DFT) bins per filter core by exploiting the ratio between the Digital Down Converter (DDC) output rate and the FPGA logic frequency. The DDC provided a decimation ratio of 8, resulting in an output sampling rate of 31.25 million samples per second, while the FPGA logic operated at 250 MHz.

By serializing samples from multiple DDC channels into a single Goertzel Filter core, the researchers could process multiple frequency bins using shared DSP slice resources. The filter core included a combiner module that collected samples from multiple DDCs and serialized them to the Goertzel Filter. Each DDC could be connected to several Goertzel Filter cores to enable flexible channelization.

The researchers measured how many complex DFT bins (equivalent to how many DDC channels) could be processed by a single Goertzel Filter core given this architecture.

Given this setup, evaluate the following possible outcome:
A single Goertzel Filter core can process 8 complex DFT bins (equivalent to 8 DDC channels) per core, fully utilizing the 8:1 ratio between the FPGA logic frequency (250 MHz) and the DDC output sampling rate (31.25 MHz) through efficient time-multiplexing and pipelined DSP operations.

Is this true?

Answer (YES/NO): NO